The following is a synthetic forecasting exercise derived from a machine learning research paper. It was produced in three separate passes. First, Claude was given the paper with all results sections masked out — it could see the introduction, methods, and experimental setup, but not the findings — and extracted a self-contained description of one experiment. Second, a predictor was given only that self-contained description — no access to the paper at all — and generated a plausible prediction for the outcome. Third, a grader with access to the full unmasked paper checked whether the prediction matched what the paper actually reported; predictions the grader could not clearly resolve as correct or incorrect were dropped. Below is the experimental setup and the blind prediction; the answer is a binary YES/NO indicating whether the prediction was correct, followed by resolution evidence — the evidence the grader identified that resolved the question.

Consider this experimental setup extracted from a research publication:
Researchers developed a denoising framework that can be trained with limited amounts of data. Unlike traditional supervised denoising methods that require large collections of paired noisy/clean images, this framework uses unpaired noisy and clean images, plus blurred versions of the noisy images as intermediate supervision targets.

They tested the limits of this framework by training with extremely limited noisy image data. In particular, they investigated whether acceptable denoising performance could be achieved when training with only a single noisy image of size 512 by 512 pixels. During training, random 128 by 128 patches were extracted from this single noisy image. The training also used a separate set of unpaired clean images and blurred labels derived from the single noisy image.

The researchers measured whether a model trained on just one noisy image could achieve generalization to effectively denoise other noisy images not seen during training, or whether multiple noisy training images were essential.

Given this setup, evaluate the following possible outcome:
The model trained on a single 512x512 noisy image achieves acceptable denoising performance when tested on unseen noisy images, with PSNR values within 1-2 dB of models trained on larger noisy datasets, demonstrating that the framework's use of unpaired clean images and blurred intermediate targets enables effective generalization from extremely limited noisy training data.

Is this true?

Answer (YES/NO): YES